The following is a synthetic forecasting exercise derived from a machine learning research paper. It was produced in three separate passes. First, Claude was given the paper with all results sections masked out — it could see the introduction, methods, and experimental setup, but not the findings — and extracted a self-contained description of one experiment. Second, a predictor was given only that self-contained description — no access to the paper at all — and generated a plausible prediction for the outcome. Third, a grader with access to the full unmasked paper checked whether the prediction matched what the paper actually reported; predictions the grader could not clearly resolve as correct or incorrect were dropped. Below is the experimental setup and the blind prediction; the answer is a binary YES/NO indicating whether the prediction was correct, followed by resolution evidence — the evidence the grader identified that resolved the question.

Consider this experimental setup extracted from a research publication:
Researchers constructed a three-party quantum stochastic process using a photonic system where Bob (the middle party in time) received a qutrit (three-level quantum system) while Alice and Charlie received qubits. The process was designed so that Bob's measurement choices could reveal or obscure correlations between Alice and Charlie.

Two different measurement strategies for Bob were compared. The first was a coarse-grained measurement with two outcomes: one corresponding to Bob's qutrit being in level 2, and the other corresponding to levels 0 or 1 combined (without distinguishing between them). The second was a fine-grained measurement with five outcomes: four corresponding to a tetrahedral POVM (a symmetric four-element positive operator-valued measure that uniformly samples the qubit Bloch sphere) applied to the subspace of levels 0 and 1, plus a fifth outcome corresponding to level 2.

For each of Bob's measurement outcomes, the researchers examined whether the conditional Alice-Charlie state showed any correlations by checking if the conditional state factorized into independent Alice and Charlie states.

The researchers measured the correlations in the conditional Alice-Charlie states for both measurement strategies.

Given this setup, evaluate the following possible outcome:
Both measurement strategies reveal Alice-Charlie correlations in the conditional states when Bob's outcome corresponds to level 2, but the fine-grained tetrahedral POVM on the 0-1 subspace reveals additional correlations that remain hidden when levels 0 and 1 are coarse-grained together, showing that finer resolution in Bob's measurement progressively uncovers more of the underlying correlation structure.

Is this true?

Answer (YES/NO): NO